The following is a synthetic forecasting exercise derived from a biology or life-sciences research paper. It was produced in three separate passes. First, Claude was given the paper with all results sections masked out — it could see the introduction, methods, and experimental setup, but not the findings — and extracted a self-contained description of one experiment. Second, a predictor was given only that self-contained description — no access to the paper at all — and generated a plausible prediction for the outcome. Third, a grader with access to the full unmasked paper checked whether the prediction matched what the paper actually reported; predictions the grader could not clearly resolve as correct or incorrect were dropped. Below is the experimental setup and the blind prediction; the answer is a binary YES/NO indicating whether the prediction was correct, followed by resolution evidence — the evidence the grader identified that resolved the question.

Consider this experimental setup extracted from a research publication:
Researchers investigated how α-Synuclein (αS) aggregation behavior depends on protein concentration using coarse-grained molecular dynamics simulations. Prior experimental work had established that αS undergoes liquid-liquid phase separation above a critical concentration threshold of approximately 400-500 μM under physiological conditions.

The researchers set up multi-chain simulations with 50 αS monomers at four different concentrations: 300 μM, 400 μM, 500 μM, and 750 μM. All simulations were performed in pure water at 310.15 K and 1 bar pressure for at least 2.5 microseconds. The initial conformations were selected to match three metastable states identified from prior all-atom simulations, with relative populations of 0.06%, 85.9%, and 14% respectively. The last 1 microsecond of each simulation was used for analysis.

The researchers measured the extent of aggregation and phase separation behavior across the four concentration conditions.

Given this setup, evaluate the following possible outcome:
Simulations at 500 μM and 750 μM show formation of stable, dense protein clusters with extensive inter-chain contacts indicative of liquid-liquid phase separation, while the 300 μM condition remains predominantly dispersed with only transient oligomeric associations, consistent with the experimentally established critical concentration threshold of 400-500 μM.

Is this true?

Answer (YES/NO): NO